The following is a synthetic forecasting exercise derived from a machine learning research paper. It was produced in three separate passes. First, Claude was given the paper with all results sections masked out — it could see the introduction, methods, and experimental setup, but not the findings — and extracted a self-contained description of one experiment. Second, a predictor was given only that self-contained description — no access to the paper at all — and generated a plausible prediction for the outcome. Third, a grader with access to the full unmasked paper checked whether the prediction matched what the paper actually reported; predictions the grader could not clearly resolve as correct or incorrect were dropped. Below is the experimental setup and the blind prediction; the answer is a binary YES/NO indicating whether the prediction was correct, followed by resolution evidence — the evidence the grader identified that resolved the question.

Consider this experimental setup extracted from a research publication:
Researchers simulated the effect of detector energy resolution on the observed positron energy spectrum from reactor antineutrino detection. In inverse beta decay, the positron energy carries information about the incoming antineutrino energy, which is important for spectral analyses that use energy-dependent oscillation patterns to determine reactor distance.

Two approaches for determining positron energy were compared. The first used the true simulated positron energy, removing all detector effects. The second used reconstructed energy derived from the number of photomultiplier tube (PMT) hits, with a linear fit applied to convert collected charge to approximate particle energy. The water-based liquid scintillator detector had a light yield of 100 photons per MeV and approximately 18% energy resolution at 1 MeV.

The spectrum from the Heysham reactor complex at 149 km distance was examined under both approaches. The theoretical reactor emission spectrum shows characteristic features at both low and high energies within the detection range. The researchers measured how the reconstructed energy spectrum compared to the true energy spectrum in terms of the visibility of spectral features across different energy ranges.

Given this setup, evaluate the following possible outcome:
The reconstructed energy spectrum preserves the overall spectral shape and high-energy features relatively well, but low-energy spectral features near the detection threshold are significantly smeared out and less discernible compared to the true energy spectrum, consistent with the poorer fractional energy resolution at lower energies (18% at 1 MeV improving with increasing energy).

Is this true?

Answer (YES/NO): YES